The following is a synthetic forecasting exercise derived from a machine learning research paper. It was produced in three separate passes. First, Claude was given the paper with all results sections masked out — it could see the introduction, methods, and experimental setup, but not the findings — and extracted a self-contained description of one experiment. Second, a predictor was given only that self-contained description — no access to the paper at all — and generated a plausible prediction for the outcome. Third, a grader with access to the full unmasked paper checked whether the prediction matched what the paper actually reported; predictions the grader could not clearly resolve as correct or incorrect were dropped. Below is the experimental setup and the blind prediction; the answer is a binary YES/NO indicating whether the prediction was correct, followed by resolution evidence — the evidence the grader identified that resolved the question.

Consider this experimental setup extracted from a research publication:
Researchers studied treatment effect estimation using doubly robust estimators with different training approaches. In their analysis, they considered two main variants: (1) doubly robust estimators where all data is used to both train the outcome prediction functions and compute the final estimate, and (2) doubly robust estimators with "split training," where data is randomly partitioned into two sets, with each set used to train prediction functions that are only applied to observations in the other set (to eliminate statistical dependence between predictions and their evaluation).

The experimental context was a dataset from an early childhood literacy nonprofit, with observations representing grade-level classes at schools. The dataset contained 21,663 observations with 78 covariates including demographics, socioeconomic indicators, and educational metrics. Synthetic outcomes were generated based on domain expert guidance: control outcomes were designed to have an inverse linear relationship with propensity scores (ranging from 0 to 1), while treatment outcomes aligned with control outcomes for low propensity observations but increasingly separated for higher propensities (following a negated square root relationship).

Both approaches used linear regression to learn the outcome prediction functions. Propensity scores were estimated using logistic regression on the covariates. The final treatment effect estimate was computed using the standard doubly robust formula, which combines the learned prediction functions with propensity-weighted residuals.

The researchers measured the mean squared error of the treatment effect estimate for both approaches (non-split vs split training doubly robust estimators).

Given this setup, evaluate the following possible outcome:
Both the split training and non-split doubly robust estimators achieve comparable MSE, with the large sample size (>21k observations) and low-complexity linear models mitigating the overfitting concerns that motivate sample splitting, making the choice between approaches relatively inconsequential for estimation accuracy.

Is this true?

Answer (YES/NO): NO